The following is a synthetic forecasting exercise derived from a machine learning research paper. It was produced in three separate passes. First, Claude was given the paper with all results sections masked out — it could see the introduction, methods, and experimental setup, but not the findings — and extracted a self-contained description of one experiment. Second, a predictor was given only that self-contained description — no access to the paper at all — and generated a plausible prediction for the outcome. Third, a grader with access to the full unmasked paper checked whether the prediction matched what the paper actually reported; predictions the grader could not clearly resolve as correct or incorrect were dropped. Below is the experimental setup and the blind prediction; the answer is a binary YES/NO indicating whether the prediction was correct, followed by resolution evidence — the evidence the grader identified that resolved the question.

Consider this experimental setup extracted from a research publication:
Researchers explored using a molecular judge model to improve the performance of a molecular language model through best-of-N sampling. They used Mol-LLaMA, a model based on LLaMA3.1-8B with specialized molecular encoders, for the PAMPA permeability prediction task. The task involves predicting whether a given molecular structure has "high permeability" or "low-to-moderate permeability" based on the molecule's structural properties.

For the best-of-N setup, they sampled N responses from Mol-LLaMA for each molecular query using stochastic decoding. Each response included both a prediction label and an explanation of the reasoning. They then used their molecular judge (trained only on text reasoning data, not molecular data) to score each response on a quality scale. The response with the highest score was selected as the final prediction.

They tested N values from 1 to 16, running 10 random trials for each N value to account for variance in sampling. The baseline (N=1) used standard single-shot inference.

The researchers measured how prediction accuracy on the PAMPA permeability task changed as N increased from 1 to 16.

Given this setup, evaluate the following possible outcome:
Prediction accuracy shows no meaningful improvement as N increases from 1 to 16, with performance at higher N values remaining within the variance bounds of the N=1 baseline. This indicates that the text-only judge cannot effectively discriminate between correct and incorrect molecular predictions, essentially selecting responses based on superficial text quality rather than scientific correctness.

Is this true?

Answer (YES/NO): NO